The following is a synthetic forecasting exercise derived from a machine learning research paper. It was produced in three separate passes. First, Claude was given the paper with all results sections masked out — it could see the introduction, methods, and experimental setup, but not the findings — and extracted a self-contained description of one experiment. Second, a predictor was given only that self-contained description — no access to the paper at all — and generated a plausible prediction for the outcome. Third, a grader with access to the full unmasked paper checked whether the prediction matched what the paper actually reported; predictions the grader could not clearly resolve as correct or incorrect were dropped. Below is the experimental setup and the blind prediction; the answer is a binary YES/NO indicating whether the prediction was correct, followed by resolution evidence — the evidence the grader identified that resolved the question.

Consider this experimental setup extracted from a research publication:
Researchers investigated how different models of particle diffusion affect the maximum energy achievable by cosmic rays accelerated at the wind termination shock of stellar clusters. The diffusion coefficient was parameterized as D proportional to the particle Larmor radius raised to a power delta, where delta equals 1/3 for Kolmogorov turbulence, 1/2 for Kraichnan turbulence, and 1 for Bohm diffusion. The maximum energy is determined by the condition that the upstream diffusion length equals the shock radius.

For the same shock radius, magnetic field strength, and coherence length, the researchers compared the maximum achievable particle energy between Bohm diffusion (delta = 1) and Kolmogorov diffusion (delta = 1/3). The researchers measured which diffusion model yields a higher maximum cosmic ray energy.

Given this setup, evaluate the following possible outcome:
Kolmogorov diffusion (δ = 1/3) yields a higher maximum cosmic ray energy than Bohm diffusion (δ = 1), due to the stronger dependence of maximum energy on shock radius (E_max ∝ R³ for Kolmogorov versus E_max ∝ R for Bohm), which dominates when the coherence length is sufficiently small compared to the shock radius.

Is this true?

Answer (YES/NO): NO